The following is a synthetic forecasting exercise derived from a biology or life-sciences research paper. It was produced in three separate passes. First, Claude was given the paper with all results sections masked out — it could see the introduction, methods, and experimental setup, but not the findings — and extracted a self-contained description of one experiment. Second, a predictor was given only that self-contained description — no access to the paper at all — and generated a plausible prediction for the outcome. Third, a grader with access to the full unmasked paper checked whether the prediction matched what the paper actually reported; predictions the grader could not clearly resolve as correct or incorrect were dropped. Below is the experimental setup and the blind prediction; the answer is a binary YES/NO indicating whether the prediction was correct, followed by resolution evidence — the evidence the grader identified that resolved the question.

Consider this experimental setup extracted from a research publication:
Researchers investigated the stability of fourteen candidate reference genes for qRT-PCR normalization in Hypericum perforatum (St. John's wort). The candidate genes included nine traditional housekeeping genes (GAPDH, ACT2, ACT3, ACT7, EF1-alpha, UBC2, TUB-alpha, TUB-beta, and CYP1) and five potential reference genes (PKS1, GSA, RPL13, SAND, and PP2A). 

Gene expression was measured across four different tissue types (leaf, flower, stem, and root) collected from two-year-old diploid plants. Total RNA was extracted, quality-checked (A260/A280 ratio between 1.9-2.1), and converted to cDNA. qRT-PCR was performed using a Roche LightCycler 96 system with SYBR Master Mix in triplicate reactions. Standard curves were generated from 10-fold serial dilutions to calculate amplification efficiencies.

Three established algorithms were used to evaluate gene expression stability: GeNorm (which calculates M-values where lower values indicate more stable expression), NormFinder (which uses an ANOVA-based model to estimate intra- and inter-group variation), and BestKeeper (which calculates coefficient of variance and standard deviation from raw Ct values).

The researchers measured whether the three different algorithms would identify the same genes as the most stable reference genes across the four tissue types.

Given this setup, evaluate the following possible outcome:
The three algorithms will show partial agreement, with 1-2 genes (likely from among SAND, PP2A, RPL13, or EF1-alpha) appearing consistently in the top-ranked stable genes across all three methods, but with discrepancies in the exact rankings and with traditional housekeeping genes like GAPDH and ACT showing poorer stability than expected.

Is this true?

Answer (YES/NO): NO